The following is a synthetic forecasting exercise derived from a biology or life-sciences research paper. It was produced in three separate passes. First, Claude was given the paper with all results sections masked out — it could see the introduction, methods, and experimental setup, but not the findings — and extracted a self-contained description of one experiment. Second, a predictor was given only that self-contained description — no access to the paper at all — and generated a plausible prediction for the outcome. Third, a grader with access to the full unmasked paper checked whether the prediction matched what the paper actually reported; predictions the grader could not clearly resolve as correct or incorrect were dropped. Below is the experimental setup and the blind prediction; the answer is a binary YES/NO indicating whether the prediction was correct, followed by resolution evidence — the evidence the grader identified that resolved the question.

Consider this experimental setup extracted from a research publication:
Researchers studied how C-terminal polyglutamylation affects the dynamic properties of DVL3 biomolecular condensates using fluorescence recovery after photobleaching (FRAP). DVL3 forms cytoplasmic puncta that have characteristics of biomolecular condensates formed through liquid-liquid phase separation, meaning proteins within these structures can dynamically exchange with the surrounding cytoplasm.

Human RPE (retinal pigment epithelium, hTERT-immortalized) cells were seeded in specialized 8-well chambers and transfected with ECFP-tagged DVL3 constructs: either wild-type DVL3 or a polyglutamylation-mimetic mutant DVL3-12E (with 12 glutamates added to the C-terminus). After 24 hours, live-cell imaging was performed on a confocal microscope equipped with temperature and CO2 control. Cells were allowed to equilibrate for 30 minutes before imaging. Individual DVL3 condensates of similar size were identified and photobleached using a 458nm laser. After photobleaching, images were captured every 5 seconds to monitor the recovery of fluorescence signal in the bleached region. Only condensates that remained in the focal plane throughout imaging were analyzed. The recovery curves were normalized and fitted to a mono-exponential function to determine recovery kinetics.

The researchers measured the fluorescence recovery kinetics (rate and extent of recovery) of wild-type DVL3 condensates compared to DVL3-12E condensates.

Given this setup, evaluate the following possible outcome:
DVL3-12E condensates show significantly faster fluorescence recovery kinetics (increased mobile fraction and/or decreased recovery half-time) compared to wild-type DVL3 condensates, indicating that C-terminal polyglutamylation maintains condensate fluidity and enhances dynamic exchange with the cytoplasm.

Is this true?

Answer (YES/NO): YES